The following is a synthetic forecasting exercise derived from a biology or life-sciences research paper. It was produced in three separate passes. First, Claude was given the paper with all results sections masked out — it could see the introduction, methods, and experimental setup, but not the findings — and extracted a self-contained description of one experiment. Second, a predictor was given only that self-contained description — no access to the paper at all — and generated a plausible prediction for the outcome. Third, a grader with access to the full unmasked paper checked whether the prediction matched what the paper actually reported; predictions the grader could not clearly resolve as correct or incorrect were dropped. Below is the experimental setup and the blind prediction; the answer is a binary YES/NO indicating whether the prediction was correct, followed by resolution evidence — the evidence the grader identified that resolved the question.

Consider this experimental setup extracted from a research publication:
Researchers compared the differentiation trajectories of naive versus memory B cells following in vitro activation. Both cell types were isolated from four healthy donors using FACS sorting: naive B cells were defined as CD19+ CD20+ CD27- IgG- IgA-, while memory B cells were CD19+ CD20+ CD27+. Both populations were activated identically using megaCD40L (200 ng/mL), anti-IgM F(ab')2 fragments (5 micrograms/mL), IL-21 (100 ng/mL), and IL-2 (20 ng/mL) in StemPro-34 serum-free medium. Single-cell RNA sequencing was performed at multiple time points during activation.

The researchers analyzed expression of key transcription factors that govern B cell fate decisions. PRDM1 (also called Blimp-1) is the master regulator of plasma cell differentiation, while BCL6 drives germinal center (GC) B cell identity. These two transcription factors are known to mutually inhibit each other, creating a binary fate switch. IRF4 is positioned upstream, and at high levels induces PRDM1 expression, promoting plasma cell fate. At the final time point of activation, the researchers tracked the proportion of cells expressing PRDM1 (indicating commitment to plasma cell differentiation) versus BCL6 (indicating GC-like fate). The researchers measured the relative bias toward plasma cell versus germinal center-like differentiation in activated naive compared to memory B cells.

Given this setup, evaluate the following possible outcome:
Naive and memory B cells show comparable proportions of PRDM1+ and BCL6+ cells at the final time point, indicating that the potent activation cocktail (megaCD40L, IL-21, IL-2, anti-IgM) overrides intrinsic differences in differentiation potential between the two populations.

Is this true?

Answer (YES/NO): NO